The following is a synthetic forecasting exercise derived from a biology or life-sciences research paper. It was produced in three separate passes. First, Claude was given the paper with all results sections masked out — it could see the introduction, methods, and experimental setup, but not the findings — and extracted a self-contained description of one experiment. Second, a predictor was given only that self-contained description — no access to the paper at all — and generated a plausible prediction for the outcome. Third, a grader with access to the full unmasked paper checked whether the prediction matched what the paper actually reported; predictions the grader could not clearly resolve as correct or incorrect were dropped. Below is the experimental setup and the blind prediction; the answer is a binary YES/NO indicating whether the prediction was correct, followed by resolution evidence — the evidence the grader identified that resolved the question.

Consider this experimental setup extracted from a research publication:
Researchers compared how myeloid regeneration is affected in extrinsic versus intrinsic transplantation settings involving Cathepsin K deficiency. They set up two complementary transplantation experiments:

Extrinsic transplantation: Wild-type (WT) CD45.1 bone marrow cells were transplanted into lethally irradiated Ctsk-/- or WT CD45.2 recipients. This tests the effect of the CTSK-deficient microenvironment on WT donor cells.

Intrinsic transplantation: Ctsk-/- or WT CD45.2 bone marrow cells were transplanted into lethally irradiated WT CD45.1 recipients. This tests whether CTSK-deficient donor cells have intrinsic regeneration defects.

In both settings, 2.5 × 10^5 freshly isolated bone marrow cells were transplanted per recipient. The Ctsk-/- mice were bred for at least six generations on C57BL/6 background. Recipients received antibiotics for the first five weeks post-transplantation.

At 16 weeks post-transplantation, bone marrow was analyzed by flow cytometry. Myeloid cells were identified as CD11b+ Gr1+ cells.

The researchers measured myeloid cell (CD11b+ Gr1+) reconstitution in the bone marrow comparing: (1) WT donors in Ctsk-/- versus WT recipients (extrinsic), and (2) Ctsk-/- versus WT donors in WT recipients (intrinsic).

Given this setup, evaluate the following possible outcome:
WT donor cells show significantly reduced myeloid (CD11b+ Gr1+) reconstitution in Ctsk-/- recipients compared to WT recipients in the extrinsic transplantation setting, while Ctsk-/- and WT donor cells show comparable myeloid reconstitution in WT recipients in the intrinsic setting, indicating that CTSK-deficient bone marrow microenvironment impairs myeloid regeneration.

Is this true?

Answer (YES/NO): NO